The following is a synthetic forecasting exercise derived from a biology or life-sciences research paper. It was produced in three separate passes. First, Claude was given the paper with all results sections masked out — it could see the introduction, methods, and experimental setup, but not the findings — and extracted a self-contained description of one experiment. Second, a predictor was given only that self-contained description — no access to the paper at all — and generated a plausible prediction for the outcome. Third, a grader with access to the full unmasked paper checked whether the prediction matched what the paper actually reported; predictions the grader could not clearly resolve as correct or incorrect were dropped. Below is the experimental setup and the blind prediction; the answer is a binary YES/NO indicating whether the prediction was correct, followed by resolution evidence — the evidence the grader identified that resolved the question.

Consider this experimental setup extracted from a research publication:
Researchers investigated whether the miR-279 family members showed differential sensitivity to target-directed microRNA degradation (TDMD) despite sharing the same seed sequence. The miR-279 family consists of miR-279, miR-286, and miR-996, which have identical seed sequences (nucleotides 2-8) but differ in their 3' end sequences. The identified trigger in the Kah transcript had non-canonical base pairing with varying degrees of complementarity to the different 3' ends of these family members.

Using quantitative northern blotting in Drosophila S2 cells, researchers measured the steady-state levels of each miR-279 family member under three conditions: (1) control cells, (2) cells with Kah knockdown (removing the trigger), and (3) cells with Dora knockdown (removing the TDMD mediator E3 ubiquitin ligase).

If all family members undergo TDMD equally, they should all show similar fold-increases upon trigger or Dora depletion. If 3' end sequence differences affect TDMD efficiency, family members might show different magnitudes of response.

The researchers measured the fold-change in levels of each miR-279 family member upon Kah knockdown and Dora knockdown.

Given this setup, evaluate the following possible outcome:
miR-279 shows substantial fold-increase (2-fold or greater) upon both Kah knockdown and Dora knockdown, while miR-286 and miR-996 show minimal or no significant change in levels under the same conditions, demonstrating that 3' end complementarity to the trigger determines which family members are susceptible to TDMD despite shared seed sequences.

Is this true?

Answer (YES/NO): NO